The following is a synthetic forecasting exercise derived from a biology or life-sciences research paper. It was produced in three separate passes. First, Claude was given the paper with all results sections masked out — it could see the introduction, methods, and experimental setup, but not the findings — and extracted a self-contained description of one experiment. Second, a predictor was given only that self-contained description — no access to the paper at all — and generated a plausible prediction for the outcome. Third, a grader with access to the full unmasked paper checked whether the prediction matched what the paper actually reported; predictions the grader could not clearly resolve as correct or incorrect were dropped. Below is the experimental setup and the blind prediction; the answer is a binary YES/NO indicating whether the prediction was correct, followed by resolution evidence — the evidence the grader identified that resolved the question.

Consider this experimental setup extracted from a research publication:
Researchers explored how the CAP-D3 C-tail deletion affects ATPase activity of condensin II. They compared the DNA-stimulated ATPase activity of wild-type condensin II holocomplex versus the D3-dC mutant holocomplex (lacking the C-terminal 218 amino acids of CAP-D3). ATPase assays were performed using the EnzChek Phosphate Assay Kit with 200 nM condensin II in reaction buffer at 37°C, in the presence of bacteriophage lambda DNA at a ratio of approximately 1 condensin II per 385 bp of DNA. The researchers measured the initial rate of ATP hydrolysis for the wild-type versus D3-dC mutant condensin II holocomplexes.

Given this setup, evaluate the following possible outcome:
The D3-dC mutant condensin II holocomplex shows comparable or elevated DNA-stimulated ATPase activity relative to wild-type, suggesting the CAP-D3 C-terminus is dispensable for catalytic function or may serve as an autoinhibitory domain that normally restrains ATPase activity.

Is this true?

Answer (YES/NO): YES